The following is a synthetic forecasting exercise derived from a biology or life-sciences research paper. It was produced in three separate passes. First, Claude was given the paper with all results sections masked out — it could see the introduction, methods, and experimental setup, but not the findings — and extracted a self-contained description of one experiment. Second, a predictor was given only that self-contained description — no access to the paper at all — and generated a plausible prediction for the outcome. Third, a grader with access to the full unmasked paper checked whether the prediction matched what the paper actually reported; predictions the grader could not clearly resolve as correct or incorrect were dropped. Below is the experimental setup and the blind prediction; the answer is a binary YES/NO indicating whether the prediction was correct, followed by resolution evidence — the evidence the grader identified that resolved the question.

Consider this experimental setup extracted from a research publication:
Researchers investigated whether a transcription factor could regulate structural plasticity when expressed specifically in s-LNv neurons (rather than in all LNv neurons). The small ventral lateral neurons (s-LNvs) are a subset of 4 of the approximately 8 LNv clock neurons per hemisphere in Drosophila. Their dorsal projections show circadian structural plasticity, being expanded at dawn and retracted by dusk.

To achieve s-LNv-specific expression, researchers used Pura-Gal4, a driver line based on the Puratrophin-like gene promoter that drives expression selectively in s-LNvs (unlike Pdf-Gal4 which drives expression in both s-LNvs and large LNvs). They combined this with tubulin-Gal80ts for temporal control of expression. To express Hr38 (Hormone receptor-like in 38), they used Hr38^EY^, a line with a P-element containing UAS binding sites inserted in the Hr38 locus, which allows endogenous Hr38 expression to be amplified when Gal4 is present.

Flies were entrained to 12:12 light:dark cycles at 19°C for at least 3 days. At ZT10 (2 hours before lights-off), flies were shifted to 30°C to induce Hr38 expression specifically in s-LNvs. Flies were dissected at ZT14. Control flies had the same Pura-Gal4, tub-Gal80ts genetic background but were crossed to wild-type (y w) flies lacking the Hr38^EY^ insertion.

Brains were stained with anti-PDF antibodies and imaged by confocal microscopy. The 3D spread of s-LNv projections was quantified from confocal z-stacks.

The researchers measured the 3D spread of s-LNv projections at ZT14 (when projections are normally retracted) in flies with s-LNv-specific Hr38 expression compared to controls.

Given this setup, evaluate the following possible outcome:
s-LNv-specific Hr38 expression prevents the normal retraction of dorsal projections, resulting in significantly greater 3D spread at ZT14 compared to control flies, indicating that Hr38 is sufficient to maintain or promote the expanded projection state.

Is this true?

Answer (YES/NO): YES